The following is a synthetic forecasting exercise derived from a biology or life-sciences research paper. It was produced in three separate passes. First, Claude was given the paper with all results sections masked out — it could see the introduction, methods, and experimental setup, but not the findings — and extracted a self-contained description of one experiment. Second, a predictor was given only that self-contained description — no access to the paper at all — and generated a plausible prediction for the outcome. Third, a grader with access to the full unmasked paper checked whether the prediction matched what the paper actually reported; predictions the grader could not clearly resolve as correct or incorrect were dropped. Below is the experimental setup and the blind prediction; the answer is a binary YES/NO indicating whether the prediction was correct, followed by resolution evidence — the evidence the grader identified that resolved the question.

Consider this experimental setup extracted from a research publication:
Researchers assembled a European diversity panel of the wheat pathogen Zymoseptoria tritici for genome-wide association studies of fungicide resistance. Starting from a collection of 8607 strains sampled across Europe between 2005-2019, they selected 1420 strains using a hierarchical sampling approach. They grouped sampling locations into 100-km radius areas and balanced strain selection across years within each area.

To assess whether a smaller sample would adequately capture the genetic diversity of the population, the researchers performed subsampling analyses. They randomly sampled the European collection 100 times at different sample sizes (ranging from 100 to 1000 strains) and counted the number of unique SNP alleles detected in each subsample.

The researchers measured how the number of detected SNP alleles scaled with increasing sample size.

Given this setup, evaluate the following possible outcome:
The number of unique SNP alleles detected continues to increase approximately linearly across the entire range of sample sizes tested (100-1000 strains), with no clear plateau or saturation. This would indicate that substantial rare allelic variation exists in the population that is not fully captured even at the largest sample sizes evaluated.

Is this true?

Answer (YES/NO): NO